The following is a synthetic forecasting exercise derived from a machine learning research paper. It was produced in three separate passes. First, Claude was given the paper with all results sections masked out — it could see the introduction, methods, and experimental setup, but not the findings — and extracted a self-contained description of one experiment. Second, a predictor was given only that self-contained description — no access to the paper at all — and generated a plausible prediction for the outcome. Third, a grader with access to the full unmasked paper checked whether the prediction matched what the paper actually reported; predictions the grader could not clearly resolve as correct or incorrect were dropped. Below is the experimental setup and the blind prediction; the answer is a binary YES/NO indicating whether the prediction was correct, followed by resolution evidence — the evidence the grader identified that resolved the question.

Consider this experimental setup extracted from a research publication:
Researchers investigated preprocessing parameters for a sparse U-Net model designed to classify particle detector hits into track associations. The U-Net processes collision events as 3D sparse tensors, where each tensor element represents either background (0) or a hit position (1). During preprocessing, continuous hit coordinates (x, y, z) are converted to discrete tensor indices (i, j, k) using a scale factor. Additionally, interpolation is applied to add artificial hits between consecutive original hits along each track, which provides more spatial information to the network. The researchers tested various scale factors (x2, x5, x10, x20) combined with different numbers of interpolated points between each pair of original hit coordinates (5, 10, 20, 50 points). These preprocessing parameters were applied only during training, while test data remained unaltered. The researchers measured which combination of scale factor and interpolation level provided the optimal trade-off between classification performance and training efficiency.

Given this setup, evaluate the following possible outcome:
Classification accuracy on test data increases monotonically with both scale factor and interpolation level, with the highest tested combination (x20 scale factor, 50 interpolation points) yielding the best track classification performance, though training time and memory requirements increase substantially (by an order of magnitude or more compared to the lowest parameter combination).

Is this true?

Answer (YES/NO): NO